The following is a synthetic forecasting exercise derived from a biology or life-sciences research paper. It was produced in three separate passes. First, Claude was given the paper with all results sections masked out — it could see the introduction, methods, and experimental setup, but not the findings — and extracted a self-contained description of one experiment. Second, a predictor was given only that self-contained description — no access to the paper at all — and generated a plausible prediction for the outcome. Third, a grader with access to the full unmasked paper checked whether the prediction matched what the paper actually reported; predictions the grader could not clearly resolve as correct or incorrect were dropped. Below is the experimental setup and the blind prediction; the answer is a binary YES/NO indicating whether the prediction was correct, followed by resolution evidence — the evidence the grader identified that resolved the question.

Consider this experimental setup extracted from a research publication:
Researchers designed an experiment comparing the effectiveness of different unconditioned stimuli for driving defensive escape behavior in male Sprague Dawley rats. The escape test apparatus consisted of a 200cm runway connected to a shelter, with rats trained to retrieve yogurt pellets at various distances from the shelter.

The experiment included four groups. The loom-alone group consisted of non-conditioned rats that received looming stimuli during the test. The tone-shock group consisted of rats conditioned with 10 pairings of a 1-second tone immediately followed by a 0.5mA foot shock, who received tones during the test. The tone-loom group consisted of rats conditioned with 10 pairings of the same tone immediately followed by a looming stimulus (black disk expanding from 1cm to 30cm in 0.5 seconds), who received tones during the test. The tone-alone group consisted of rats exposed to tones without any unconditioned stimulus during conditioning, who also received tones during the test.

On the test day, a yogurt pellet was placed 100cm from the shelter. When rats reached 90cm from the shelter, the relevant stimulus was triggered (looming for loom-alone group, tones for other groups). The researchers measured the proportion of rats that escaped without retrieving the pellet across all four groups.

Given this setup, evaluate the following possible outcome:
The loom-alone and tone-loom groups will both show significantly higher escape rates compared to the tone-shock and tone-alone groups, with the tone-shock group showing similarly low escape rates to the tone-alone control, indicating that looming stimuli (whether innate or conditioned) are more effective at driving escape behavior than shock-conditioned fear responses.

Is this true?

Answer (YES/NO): NO